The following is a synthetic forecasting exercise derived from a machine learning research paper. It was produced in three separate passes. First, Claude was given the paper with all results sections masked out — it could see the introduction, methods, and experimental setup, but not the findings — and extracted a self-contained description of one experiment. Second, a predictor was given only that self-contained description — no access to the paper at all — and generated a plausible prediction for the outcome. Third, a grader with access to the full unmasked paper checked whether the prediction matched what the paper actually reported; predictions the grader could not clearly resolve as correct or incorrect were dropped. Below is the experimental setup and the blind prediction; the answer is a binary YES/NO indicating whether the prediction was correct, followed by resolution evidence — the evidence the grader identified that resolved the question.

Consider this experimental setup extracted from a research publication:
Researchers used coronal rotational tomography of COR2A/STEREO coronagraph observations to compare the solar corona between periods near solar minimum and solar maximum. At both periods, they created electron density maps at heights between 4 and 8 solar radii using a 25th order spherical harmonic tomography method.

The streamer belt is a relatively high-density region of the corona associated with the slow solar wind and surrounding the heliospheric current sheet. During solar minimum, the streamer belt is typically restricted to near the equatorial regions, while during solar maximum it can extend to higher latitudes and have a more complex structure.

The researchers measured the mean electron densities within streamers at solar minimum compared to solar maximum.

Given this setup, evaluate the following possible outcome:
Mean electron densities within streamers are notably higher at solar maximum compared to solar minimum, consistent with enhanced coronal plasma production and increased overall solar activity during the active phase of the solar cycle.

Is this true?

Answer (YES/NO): NO